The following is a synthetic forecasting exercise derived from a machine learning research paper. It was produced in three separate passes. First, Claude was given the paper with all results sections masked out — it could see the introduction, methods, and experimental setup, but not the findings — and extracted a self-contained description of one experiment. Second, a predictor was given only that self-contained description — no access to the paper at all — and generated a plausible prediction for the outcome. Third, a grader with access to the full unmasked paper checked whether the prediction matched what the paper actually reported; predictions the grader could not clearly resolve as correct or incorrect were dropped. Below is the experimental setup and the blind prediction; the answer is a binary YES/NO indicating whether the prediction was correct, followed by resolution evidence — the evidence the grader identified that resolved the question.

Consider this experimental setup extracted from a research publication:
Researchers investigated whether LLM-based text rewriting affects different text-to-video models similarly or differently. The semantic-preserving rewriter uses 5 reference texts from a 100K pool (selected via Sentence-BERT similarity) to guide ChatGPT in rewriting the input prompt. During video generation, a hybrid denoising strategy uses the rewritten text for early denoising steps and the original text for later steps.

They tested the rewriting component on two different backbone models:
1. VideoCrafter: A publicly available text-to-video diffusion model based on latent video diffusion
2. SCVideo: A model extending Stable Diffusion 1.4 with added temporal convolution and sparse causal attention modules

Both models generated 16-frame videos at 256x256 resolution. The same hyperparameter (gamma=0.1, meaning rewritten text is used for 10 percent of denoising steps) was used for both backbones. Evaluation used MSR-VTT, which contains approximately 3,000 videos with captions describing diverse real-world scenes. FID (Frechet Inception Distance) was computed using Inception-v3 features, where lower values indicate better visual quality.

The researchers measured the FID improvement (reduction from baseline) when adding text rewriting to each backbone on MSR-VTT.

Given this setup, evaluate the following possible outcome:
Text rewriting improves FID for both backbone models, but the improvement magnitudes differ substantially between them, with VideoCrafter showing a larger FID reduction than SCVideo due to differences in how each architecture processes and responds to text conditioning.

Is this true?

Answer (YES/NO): NO